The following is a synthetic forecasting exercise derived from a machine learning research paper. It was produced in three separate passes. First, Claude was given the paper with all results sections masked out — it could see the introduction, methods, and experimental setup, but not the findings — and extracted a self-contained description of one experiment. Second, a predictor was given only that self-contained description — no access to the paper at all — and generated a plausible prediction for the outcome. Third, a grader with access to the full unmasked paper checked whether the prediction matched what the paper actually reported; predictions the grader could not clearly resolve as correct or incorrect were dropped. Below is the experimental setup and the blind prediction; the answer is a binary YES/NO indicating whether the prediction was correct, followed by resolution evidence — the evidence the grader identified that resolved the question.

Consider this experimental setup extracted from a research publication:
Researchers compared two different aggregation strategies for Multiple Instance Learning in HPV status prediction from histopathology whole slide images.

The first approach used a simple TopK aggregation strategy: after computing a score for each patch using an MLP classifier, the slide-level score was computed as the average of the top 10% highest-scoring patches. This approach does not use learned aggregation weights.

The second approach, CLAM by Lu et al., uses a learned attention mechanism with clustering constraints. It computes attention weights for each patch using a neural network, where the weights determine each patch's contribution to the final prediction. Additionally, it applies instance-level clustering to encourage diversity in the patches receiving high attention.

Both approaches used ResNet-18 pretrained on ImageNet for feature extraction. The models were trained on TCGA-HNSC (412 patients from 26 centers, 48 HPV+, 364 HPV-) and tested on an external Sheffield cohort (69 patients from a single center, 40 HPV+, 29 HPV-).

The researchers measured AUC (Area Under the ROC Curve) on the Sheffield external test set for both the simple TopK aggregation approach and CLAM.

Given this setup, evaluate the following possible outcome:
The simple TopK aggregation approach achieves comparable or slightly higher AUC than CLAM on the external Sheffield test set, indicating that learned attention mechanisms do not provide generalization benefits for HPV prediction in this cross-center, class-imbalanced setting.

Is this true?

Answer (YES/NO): YES